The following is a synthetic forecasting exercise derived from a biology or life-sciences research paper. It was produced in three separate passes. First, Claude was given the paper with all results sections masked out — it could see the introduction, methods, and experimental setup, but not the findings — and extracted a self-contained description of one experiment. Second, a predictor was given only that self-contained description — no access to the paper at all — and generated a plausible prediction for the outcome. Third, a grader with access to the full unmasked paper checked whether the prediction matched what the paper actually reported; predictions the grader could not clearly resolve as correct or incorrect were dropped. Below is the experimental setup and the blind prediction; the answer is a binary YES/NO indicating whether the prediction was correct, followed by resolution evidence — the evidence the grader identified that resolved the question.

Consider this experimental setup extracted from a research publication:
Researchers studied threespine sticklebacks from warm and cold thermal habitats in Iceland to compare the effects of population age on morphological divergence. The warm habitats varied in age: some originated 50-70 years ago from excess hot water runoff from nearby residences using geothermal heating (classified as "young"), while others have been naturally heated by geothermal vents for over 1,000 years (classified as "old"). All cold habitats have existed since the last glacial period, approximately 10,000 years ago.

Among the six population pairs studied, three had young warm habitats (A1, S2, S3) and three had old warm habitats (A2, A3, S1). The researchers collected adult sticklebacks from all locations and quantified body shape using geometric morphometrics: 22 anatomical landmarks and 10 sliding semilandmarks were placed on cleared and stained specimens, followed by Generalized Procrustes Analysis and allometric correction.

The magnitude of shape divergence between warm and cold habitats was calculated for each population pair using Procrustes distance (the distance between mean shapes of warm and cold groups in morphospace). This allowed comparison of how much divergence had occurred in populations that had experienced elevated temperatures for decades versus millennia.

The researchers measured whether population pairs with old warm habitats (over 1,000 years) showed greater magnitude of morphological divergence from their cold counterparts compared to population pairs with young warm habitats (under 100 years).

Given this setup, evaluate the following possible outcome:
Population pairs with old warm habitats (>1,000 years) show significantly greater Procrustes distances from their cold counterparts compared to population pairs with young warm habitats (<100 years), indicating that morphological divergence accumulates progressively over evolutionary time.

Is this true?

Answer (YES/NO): NO